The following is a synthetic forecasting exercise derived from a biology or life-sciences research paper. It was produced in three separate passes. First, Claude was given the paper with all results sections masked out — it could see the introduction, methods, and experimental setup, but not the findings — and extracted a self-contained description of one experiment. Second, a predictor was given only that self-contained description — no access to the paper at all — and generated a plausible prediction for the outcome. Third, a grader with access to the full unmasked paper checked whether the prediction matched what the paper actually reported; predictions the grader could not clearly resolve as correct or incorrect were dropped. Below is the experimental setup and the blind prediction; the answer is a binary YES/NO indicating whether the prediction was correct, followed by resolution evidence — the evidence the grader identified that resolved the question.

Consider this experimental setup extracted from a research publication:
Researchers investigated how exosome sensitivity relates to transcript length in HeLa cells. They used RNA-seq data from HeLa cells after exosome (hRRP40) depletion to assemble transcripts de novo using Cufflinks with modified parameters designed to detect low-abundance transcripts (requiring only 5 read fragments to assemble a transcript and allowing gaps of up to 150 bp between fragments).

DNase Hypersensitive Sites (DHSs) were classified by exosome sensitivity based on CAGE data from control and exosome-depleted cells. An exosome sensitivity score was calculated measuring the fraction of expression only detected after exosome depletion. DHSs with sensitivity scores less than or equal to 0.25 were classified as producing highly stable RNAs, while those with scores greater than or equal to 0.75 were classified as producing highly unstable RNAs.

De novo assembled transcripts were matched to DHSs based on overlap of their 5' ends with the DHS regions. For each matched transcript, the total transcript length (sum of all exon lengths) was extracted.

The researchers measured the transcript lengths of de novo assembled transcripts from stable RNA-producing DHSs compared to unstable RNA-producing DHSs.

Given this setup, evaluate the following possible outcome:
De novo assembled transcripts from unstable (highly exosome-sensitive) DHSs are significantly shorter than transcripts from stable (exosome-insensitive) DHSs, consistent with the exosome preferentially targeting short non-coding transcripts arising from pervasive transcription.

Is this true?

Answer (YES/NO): YES